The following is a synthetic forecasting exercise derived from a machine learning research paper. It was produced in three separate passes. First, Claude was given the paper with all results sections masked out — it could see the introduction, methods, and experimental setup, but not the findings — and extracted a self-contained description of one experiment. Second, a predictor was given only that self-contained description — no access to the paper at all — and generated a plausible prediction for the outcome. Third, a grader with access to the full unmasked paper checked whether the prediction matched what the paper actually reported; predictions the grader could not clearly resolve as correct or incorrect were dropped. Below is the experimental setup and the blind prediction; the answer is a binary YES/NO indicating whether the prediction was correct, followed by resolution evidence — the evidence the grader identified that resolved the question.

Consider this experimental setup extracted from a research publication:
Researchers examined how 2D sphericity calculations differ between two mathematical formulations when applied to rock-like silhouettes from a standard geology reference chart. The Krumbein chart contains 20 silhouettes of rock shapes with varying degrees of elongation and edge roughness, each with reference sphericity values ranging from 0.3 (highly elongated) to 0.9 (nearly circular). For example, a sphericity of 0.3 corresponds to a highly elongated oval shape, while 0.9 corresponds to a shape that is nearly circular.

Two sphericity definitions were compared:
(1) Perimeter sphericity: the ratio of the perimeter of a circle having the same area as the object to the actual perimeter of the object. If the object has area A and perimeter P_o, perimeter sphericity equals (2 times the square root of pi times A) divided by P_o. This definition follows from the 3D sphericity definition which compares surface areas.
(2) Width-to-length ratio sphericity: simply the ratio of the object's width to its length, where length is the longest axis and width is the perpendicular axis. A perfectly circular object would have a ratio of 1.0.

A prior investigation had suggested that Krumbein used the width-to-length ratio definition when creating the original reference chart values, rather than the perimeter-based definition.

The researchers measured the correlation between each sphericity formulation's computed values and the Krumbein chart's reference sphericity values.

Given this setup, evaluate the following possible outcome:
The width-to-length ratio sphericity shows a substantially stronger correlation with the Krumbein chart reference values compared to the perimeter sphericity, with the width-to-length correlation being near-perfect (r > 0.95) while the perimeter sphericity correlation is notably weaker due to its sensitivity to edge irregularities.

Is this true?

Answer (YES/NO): NO